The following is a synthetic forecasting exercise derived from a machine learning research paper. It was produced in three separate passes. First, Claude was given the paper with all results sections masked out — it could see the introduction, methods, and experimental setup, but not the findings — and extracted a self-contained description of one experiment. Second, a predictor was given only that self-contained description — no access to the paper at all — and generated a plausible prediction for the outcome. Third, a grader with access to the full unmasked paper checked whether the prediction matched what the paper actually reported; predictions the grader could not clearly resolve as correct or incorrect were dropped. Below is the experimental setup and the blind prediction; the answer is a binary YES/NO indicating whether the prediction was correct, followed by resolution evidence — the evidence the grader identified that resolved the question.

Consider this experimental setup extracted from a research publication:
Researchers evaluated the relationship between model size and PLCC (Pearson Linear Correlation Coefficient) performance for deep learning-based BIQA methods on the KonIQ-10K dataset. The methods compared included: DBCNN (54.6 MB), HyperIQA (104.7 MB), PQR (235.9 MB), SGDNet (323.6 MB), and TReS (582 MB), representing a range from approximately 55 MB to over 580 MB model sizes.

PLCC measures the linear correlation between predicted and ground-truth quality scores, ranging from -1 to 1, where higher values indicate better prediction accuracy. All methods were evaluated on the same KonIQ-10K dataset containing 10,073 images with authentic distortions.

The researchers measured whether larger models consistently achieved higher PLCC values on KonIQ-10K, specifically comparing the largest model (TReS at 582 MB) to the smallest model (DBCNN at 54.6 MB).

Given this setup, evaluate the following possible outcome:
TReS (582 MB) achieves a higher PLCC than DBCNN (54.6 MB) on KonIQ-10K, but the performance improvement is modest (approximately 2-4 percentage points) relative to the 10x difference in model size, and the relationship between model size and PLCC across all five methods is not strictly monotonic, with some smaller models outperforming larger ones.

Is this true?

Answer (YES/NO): NO